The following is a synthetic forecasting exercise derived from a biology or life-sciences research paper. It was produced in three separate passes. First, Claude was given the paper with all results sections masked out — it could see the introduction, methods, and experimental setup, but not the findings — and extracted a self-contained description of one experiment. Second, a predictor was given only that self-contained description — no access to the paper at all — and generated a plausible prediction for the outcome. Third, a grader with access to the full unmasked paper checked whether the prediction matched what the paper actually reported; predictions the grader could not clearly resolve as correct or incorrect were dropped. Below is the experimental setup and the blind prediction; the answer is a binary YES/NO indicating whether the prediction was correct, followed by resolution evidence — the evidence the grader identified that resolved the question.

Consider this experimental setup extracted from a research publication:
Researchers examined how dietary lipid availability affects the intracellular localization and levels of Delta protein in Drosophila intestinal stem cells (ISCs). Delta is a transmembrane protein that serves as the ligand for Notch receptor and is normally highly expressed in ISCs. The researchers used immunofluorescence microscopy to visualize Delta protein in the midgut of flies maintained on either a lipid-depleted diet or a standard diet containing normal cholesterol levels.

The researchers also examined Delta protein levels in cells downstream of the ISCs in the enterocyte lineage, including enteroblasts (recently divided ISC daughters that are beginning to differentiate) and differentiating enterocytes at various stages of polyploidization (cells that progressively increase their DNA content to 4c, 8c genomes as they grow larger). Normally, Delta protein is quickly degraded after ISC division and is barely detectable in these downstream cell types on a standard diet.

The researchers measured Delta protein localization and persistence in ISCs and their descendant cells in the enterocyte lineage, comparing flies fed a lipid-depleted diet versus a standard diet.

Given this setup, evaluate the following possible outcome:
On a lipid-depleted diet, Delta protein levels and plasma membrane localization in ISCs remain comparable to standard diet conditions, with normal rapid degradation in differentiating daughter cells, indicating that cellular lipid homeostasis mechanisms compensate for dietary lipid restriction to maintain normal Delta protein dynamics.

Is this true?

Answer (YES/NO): NO